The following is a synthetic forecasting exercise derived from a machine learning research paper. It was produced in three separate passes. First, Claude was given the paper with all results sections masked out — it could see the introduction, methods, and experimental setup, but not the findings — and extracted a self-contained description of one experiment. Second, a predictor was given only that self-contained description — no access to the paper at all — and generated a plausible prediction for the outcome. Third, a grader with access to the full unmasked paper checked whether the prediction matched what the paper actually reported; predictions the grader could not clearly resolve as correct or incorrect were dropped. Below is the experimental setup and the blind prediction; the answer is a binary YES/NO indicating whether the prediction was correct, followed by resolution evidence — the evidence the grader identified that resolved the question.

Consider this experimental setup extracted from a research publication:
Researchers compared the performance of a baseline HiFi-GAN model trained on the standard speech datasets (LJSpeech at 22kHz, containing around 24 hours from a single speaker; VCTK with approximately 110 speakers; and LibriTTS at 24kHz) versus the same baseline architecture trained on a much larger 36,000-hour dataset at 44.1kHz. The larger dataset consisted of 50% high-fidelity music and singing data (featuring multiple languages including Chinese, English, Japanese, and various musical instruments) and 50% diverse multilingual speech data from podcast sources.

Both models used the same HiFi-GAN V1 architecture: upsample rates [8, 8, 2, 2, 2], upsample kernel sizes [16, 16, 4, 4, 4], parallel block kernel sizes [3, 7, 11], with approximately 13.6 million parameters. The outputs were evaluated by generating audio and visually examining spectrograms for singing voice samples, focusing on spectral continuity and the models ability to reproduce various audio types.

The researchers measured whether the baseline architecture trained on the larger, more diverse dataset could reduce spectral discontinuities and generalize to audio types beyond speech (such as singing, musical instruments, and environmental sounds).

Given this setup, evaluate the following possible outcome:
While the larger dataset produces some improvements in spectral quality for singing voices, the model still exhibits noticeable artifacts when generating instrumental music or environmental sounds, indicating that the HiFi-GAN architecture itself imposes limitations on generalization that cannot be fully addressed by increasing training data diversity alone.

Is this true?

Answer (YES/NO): NO